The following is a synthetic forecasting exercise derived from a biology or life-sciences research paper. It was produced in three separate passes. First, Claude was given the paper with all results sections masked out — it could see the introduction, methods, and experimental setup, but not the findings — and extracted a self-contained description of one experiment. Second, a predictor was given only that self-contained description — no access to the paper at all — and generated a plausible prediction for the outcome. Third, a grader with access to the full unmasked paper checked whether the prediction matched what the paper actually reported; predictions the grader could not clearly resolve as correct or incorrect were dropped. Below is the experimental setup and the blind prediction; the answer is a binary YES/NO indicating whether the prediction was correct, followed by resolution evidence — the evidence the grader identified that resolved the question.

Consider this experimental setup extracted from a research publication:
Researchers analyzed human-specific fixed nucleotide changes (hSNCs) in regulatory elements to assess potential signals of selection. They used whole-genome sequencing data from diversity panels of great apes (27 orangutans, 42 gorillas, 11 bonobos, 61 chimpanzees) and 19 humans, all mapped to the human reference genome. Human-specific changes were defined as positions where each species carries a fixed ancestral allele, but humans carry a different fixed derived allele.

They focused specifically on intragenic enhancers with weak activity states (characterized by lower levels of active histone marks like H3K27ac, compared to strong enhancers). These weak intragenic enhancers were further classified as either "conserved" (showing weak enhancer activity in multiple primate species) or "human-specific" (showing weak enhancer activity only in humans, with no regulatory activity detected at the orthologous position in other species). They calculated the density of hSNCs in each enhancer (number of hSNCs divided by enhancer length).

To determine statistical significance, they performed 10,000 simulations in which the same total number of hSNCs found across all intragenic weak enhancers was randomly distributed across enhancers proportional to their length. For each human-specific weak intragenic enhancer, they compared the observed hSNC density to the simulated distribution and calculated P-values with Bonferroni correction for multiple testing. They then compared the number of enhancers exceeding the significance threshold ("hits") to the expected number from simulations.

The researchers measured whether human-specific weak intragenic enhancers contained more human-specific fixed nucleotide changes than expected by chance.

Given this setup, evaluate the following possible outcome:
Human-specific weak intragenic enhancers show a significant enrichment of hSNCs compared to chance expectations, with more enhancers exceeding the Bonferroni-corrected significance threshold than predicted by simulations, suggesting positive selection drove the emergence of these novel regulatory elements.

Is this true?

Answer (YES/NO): NO